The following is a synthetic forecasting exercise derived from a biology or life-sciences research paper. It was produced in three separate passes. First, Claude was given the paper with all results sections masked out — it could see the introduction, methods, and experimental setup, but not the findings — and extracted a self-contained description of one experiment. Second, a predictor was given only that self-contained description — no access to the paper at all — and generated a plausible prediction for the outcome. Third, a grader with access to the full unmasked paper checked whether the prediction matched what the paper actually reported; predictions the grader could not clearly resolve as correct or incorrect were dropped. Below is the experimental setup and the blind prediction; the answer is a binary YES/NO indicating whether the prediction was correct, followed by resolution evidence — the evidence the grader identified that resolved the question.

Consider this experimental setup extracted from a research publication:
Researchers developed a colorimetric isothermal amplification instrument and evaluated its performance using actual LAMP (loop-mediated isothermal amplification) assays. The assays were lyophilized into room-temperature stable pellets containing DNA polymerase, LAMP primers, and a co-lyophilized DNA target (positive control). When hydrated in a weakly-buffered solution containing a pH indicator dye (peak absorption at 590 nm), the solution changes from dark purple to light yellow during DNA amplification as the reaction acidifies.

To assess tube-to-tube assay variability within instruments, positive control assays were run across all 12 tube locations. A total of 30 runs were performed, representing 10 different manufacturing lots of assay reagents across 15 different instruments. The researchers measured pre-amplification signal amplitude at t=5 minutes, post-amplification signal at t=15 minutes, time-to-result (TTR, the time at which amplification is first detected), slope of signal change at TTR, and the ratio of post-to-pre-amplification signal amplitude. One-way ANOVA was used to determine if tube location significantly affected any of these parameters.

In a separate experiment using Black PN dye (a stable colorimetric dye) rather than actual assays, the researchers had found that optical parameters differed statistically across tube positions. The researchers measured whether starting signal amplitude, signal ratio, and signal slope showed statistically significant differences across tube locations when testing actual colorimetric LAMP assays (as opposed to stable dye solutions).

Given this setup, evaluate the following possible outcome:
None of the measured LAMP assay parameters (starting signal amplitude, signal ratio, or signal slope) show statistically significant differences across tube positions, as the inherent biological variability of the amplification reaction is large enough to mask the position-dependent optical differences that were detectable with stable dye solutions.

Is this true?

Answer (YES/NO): YES